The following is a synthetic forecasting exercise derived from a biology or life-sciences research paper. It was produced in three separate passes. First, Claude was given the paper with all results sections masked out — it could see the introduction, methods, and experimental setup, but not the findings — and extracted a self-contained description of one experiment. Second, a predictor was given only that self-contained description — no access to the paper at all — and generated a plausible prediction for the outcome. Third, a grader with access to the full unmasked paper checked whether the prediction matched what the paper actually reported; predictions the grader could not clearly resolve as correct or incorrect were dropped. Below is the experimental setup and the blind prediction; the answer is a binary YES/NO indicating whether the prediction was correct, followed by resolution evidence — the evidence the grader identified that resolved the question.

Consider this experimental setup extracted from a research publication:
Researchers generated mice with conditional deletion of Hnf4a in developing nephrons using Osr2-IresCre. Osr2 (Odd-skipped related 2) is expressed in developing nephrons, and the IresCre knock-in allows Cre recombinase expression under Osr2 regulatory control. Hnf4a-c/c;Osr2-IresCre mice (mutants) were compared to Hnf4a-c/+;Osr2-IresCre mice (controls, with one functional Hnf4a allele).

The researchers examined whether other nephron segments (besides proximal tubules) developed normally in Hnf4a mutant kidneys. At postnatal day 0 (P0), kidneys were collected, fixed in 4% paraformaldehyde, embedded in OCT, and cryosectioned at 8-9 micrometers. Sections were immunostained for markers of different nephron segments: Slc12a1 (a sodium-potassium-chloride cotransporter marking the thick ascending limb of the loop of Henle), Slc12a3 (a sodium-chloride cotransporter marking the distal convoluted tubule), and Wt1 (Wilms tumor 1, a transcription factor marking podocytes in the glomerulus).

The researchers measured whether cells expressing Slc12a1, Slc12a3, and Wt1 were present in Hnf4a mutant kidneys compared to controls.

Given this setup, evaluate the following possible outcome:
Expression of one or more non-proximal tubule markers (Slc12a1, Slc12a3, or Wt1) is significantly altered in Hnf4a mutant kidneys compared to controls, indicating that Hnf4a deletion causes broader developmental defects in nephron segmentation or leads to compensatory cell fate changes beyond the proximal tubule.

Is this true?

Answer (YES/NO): NO